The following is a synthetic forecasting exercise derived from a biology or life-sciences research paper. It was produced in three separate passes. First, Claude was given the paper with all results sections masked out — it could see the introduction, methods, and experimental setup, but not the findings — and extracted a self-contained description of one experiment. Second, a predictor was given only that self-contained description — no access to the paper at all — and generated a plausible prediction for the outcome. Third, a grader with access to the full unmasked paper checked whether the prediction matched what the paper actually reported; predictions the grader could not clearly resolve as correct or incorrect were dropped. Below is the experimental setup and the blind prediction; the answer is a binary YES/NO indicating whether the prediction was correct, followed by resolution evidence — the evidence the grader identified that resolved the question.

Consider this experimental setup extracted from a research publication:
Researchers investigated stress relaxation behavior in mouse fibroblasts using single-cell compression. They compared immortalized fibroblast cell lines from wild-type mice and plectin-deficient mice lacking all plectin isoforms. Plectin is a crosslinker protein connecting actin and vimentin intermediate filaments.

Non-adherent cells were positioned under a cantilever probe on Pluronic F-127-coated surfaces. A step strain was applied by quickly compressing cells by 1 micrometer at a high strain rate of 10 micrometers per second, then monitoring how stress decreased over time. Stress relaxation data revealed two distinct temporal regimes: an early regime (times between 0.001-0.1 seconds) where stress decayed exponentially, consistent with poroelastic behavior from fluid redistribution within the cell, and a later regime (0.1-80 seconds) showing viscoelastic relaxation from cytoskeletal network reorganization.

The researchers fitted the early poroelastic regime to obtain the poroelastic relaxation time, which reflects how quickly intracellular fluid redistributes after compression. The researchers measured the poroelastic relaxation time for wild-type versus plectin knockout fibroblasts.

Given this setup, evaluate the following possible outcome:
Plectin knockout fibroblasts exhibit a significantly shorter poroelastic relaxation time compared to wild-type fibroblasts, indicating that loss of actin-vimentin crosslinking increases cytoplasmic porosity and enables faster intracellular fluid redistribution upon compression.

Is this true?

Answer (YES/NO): YES